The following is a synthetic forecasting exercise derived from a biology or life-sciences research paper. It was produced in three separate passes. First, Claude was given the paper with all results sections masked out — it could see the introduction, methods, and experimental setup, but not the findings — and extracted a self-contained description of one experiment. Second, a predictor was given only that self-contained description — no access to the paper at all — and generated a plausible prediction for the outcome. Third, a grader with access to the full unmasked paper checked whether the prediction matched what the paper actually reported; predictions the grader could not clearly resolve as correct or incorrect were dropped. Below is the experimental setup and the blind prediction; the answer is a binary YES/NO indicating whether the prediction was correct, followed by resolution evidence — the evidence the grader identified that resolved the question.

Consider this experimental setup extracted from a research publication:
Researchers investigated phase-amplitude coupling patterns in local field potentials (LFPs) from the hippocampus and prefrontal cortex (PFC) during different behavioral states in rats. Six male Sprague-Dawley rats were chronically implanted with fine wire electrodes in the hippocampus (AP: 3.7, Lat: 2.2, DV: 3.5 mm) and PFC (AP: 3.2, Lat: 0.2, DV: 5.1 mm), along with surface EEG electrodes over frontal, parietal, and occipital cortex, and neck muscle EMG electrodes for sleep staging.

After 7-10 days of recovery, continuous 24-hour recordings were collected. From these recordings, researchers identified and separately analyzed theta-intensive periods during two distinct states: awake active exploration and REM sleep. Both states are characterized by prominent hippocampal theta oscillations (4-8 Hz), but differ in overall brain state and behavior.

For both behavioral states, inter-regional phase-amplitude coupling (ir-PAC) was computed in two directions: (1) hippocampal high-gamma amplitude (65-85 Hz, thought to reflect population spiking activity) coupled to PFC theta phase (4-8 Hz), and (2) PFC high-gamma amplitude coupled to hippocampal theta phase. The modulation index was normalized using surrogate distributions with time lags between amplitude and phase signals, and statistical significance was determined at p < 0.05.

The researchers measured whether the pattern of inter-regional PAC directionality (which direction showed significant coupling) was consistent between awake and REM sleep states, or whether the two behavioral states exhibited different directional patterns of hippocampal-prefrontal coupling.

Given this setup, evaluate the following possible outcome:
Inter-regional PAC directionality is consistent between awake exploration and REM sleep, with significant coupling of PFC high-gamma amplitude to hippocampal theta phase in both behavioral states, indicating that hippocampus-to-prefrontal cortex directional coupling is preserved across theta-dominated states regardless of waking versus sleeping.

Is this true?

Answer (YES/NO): NO